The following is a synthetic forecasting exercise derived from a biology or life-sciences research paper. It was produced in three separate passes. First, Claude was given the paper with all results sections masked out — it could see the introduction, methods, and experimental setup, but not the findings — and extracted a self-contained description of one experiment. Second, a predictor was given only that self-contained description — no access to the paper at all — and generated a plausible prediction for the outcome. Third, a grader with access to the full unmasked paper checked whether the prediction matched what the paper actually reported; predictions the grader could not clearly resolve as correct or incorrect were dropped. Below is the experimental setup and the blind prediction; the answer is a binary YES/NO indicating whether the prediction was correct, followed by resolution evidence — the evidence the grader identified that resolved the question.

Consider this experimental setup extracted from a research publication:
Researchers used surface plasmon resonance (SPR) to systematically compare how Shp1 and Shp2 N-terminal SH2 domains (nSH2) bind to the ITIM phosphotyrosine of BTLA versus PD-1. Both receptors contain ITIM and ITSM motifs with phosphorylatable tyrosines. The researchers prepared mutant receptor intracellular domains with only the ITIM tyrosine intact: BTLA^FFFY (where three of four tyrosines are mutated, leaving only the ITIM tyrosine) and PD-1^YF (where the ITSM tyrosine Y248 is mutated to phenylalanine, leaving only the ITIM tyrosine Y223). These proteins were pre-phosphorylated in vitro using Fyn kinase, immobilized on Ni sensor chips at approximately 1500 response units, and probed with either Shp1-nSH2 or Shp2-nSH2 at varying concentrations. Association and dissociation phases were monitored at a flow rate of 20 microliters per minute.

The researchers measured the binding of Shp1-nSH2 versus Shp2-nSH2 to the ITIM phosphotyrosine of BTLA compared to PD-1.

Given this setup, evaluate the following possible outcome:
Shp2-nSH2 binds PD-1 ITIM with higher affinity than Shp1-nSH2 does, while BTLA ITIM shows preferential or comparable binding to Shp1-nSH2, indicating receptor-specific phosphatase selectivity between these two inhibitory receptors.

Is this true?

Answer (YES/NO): NO